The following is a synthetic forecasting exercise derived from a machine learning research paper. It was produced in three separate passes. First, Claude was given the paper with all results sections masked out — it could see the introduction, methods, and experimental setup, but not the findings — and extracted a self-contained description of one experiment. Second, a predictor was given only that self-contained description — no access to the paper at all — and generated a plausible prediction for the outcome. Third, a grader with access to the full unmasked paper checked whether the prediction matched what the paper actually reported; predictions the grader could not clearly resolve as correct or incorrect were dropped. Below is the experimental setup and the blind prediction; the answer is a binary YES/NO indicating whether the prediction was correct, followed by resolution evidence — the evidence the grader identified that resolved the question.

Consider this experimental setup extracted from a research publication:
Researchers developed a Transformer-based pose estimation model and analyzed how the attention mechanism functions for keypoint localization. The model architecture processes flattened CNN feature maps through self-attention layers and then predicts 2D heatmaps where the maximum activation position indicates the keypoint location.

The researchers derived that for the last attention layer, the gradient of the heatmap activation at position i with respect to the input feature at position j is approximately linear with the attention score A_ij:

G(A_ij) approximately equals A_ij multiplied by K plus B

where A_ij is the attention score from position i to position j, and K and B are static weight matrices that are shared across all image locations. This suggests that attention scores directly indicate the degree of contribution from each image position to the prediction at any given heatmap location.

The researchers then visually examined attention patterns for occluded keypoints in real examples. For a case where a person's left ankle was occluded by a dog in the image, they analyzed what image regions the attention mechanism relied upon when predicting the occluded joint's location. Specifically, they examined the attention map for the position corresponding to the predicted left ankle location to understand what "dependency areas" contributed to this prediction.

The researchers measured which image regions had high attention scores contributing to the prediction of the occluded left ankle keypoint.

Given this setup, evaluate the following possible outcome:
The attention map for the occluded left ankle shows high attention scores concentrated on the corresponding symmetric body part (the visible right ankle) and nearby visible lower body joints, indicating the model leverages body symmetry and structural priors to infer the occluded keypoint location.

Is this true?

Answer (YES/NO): NO